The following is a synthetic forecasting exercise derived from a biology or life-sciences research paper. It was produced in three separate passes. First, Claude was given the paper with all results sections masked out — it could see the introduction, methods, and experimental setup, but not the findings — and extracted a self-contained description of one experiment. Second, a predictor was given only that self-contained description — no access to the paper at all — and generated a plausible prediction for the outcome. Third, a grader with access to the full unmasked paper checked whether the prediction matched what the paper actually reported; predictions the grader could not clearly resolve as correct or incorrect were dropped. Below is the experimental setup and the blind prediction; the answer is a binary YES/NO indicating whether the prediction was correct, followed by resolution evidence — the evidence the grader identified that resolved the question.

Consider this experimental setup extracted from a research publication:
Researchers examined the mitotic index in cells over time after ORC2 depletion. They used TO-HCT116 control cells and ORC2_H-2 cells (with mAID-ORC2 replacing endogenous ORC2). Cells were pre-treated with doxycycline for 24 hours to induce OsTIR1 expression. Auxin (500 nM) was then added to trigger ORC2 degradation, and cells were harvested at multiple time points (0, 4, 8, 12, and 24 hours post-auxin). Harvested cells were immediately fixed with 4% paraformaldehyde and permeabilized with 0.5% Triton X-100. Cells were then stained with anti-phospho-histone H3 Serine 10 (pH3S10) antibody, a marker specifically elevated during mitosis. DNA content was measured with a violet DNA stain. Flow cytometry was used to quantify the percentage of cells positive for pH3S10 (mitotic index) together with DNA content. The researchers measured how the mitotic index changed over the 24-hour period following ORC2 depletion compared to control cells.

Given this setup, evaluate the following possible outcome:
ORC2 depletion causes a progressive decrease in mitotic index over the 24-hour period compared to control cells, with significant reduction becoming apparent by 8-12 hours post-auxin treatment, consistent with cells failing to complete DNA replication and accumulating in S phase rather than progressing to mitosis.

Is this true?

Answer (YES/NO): NO